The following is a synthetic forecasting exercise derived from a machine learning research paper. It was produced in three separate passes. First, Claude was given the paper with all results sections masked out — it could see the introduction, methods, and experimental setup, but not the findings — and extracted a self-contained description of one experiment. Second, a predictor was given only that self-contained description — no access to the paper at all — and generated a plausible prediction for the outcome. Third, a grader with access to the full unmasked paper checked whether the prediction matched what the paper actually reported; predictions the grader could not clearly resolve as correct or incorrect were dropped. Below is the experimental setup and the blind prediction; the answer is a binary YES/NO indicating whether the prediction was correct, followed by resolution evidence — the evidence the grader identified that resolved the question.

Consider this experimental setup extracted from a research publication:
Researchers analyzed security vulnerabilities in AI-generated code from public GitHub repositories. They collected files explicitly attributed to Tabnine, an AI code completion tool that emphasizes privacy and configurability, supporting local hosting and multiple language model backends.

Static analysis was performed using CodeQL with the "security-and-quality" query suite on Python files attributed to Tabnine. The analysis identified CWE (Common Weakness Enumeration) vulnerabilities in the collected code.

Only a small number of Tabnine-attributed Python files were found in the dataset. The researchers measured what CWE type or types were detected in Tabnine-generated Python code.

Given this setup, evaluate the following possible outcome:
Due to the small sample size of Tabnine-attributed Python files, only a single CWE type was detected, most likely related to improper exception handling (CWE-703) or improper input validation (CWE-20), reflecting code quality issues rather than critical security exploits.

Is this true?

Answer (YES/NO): NO